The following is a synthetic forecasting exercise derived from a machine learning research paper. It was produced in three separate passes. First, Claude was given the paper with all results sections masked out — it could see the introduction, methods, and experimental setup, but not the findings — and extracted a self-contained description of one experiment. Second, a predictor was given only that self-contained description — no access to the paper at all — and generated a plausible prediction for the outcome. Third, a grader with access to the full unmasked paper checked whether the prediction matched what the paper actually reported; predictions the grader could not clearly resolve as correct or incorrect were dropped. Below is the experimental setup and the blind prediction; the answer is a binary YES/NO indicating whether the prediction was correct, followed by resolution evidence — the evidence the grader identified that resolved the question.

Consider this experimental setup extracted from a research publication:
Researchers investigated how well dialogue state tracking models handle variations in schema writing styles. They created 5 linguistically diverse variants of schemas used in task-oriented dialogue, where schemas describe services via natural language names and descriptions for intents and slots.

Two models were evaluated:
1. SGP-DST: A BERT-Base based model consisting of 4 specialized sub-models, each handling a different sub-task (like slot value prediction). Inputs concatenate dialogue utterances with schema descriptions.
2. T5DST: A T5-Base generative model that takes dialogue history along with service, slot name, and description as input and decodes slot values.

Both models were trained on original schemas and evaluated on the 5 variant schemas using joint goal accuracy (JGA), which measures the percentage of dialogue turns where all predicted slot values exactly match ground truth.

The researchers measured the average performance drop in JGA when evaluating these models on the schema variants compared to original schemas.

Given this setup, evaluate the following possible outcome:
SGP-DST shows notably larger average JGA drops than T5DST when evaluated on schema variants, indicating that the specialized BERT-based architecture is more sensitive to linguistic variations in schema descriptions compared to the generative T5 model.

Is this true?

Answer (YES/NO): YES